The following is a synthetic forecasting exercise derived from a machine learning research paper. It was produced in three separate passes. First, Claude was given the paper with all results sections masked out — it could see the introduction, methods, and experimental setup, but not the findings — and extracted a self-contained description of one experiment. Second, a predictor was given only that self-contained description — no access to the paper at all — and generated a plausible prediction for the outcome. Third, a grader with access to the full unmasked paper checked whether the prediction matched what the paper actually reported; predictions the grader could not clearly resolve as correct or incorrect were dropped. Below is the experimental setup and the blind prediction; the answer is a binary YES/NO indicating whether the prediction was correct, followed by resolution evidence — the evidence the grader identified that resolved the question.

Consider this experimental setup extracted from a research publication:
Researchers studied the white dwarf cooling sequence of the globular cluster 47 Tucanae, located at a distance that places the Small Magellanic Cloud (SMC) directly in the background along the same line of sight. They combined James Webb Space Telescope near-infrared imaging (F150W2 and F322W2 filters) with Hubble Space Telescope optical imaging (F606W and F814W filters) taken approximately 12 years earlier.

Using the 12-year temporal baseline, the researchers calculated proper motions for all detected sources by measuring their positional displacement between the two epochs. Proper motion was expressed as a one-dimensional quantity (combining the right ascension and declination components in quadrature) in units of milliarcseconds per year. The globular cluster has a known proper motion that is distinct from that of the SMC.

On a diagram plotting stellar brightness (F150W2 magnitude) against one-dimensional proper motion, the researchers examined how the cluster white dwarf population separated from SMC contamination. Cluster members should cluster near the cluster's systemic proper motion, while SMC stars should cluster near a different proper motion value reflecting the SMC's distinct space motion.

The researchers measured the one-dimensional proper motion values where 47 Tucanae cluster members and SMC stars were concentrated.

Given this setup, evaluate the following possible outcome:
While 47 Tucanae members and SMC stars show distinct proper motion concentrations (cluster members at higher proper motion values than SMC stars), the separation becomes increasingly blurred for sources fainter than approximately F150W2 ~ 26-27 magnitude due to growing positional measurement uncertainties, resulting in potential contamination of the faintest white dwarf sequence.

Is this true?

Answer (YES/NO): NO